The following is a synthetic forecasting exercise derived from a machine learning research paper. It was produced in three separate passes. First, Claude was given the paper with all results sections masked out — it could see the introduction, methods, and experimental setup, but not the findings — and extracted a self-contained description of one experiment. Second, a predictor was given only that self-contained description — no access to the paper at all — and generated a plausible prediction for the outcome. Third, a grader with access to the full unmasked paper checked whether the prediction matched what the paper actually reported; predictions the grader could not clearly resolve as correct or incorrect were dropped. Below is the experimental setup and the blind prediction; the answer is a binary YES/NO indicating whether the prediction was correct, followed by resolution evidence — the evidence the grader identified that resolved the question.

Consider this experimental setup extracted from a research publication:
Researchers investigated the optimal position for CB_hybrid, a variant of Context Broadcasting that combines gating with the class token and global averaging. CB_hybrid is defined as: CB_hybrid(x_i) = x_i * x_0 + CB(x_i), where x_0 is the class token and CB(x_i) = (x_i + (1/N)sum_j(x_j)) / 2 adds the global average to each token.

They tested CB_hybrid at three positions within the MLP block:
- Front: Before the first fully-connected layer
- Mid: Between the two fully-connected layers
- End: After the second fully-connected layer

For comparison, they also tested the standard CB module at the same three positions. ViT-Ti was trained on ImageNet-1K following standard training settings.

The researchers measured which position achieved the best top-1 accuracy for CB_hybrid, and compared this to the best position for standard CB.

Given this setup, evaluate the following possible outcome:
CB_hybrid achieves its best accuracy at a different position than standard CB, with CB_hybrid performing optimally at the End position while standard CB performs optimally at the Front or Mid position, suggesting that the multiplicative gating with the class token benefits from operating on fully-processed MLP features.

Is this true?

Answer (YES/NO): NO